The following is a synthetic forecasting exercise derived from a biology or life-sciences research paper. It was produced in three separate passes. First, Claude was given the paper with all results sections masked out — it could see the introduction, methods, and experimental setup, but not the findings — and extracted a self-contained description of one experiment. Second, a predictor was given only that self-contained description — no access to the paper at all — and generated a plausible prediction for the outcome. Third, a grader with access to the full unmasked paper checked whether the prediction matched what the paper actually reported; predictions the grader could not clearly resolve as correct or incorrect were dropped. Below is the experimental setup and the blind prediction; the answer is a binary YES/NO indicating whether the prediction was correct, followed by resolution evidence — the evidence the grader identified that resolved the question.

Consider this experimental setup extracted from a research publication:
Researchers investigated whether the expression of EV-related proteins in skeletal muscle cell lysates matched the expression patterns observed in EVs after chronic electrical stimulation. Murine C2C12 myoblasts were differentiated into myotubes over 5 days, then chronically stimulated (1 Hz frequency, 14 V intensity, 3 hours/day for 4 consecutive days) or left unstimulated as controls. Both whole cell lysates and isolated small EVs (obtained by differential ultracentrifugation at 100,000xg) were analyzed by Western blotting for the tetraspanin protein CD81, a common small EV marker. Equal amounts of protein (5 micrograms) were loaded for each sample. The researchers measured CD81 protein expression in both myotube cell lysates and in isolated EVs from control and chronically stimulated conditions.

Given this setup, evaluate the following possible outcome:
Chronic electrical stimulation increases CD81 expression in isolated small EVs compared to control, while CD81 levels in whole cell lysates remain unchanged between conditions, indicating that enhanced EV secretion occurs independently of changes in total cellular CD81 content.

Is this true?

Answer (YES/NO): YES